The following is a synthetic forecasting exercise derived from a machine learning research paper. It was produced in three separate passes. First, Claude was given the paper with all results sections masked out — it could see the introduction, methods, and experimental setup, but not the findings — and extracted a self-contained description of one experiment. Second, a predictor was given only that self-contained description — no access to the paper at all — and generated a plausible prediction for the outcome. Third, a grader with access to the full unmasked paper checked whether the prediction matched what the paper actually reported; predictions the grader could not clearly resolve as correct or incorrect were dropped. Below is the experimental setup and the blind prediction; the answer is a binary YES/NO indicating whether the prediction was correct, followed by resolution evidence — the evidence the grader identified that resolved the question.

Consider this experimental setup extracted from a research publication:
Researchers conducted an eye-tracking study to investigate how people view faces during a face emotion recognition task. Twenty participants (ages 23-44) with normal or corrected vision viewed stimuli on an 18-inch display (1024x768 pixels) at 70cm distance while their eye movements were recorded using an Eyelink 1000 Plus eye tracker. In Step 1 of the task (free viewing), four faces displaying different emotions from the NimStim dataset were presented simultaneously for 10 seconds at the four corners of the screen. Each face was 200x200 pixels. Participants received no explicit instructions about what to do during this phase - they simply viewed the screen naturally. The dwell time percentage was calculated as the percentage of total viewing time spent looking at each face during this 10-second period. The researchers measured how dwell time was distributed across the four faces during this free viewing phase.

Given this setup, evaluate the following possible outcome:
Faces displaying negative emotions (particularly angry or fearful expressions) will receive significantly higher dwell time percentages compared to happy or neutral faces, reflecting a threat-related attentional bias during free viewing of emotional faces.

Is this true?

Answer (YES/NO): NO